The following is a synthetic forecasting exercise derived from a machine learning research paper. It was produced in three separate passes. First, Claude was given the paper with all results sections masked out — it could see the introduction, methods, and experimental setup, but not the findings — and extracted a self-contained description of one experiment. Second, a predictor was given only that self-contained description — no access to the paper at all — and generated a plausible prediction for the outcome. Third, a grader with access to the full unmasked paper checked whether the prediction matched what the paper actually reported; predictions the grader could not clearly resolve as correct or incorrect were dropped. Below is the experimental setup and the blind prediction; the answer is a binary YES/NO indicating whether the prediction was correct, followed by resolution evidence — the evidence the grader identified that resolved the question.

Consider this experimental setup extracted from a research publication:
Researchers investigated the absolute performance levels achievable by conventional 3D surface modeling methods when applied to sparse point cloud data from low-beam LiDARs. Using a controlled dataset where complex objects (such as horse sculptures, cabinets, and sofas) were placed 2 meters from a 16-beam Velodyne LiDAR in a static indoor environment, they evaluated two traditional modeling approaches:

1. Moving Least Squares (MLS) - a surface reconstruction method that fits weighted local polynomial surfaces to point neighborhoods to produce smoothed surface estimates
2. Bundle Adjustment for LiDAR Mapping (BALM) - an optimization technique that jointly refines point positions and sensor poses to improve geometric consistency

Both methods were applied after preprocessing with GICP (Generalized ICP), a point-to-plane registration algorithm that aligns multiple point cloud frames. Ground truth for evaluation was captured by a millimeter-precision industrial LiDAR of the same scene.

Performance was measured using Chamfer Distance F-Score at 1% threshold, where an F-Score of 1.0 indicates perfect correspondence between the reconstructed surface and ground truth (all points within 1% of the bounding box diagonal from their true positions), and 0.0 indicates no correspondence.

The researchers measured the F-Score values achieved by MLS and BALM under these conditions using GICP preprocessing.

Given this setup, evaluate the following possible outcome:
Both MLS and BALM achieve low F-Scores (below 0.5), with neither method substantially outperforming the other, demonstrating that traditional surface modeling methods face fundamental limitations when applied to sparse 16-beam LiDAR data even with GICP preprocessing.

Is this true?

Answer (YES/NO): YES